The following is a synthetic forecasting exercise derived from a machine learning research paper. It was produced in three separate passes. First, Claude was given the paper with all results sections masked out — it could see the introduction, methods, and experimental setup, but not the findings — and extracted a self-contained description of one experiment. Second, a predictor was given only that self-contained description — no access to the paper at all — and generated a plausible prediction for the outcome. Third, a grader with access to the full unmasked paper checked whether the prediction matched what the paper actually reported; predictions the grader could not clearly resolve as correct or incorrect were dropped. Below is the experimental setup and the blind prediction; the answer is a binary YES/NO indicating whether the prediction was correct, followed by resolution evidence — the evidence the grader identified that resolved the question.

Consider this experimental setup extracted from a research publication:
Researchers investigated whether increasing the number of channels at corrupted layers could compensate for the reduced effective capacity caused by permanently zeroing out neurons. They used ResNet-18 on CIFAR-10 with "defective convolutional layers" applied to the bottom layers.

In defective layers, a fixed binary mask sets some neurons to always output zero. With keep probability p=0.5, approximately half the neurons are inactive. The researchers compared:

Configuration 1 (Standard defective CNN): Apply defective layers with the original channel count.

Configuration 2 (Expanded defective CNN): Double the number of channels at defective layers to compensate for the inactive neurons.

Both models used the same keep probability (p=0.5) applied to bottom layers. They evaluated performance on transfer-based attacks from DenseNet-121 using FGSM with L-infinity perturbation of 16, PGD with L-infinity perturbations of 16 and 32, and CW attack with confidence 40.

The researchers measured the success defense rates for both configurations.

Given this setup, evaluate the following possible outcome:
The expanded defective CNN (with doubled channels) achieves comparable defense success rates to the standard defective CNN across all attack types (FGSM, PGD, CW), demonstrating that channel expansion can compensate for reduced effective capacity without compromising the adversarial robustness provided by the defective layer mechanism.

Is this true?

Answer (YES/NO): NO